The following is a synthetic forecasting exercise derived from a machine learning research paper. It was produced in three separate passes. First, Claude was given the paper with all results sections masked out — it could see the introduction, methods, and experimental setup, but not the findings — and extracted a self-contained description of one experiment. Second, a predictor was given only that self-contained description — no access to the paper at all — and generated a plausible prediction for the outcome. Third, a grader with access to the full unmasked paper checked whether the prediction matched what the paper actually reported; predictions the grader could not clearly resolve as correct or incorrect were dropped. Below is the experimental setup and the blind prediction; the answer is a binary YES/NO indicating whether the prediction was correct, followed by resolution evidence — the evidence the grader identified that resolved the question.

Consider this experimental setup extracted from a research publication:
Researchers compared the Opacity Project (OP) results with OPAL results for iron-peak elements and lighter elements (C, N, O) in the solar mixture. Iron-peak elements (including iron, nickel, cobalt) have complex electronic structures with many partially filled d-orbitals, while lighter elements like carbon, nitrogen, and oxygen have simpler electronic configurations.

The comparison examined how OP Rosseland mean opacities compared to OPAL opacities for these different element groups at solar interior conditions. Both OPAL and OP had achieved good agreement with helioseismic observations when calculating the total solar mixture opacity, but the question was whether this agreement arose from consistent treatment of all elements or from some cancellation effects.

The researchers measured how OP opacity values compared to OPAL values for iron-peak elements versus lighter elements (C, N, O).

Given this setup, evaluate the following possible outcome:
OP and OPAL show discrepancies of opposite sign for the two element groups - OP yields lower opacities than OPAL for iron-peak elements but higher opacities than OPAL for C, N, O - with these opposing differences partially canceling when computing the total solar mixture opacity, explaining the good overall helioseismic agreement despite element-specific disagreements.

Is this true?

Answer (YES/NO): YES